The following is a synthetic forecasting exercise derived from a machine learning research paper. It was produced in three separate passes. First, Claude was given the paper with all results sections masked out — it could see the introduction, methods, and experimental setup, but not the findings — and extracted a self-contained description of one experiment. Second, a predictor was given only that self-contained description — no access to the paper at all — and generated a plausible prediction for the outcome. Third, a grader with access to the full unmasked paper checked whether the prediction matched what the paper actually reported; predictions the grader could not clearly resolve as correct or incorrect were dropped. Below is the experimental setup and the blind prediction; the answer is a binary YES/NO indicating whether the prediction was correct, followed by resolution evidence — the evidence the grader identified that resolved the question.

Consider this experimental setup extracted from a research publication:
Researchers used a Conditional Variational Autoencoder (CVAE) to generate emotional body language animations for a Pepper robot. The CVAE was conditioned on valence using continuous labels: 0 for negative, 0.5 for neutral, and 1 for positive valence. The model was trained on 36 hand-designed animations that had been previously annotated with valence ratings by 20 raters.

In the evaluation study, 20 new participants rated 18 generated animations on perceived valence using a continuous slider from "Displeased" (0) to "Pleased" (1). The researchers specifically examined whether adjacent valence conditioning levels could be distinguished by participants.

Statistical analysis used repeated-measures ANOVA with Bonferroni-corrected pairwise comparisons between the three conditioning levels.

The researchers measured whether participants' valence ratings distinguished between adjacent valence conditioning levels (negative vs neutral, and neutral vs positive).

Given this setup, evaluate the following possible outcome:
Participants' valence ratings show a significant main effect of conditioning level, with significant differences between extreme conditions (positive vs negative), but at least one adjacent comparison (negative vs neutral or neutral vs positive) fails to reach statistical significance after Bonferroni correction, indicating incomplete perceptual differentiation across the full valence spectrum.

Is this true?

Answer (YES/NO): YES